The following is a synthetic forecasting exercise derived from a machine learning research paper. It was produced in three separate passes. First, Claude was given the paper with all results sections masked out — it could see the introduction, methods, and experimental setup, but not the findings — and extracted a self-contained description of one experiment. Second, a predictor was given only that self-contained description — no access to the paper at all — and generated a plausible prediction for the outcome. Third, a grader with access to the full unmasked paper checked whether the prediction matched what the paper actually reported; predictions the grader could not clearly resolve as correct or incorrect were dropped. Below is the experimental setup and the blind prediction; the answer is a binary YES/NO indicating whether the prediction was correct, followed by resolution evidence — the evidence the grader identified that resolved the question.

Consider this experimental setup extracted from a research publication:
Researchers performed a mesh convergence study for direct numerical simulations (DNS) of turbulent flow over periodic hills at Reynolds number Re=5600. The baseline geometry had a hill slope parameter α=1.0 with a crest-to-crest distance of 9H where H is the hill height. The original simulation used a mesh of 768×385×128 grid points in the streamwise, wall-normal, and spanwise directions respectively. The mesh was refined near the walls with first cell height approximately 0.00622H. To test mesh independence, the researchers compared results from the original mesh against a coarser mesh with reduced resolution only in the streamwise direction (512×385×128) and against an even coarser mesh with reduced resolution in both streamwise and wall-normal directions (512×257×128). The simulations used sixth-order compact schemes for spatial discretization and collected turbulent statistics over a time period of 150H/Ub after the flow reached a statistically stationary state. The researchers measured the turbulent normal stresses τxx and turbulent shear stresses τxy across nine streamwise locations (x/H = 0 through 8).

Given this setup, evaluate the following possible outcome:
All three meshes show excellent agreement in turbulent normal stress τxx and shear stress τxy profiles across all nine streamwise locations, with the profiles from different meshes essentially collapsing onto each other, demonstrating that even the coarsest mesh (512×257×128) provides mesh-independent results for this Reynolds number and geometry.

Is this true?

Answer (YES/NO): YES